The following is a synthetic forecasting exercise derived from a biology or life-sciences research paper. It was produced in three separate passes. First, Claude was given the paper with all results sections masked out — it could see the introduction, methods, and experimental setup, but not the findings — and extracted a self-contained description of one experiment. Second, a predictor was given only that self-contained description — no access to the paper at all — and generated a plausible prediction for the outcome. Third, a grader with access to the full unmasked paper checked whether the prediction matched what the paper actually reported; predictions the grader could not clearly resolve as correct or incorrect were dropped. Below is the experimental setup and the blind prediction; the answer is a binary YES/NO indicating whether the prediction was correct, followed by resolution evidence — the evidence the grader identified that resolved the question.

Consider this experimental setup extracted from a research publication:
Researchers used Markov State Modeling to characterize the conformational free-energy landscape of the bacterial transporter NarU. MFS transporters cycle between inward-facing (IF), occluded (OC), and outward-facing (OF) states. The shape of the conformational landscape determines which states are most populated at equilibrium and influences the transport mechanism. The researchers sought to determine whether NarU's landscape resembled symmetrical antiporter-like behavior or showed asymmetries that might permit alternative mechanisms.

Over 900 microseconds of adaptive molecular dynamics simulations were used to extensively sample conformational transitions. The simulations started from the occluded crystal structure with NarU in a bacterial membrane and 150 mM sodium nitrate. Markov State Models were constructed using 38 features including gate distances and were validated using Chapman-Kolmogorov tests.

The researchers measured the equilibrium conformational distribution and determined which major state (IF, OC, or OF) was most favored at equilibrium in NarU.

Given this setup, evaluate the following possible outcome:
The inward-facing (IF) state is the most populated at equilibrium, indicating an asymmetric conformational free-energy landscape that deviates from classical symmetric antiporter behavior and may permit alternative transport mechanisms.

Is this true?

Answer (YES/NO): NO